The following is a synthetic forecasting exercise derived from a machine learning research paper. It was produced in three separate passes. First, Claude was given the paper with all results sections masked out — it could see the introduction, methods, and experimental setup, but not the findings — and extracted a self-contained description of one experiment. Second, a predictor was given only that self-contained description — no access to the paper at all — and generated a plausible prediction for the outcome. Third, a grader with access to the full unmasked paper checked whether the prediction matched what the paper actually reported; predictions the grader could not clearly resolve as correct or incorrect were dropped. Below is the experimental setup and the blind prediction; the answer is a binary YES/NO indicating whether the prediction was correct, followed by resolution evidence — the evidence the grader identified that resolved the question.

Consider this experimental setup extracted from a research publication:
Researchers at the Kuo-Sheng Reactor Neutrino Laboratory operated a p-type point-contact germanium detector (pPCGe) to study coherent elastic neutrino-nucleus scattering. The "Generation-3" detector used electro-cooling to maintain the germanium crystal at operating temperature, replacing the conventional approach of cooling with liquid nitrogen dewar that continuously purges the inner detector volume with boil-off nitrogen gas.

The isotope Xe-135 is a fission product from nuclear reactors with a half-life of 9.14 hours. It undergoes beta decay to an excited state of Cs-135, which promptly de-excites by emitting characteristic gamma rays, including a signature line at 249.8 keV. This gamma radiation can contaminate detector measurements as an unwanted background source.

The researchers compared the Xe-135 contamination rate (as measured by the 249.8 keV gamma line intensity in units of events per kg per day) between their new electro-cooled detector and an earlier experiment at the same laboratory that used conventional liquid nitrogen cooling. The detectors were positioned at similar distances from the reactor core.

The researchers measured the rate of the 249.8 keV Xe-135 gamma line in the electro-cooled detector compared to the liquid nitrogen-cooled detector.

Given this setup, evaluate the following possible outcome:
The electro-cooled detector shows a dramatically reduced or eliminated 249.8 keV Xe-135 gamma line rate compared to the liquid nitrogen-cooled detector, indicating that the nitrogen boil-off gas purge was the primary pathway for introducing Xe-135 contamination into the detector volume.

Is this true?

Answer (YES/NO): NO